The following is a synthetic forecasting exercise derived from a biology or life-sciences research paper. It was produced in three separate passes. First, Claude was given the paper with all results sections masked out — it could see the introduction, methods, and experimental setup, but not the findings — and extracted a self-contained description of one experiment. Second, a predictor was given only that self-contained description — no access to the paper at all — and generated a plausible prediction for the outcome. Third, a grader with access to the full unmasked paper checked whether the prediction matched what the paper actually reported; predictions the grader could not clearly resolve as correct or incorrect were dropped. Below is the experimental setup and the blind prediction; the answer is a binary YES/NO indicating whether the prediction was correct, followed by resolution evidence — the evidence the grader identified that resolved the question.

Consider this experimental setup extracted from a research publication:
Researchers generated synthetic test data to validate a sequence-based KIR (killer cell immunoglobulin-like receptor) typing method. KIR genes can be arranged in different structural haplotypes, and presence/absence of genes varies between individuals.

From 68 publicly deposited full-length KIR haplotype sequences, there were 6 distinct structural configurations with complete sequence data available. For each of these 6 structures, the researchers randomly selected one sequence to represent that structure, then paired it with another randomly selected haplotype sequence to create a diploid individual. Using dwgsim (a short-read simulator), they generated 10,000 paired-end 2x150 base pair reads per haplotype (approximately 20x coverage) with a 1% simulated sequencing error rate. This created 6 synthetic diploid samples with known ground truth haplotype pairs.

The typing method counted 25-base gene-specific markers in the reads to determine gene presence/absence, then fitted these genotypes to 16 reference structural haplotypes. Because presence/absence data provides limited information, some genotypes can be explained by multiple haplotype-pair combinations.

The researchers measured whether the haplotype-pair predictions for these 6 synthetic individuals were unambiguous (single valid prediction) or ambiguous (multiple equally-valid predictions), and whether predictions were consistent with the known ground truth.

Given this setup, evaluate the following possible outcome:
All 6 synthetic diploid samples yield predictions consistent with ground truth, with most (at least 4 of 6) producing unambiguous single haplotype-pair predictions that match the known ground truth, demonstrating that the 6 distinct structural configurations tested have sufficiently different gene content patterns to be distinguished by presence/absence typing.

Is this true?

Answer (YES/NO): NO